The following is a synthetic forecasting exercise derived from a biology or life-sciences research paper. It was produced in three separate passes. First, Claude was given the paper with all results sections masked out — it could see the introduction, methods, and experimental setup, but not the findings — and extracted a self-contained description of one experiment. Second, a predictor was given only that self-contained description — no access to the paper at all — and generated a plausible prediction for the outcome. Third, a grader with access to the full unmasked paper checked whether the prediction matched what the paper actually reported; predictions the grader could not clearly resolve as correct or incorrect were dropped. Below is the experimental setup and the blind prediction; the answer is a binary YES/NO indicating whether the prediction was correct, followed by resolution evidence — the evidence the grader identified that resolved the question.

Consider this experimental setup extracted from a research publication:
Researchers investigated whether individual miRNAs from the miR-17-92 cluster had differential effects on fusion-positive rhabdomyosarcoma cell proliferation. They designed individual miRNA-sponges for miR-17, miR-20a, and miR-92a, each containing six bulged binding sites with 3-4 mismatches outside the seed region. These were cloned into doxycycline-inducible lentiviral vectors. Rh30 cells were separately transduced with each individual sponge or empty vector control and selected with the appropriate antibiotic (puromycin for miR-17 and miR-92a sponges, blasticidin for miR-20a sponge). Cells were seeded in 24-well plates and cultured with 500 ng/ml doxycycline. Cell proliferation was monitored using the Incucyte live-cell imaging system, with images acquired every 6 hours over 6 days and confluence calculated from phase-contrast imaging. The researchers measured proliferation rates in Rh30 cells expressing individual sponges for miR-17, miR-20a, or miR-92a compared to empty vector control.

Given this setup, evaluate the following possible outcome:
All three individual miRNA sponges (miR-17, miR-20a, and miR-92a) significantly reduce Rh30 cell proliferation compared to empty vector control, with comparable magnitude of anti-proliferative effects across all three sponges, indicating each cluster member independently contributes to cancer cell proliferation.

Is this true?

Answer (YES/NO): YES